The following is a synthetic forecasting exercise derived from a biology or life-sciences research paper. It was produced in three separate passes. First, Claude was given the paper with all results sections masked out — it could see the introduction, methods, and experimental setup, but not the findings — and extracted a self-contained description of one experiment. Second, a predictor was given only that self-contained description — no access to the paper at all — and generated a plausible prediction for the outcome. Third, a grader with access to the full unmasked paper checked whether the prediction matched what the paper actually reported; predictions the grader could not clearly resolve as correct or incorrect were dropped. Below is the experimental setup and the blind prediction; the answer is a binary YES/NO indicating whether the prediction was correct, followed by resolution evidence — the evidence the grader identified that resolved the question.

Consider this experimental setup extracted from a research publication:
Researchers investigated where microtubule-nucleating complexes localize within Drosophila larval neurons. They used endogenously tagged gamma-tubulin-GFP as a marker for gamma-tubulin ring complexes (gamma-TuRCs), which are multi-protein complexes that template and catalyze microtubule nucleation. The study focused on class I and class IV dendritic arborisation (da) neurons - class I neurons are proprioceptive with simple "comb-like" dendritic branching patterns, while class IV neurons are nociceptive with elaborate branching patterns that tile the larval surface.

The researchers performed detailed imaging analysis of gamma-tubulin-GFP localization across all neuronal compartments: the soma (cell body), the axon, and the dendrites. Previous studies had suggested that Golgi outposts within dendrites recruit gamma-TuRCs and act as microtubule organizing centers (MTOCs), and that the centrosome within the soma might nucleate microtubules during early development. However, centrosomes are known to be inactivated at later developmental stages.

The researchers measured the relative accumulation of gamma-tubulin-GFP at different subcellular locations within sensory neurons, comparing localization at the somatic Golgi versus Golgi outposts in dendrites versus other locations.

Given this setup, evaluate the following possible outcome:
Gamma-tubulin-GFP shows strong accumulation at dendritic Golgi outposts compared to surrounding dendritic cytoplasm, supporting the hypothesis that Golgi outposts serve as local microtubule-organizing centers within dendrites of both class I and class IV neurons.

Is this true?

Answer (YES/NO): NO